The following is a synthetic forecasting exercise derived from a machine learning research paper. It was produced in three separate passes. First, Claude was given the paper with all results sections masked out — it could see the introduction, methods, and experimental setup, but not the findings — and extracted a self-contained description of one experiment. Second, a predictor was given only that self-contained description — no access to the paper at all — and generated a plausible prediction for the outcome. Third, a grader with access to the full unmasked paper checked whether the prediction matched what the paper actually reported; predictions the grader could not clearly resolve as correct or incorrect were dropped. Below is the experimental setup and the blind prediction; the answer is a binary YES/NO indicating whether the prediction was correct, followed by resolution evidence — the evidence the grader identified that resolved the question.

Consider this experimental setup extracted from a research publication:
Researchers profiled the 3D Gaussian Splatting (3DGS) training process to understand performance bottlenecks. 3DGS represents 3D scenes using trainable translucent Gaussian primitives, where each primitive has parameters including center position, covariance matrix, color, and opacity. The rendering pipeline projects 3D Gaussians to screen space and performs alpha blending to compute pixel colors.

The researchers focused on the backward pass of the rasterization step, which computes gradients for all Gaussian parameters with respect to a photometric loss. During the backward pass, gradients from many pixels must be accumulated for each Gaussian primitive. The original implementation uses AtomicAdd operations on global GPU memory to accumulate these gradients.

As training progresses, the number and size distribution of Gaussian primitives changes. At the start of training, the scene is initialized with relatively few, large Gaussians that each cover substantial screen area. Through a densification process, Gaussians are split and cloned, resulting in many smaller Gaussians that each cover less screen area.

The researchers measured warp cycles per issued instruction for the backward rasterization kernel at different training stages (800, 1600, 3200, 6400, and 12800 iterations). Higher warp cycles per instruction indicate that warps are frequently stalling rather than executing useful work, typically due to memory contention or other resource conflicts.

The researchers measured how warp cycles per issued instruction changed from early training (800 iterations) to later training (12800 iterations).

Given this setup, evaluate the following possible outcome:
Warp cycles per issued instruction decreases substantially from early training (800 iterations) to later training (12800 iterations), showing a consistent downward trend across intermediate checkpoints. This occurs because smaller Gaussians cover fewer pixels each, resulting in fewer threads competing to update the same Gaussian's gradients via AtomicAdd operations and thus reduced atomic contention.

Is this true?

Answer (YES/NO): YES